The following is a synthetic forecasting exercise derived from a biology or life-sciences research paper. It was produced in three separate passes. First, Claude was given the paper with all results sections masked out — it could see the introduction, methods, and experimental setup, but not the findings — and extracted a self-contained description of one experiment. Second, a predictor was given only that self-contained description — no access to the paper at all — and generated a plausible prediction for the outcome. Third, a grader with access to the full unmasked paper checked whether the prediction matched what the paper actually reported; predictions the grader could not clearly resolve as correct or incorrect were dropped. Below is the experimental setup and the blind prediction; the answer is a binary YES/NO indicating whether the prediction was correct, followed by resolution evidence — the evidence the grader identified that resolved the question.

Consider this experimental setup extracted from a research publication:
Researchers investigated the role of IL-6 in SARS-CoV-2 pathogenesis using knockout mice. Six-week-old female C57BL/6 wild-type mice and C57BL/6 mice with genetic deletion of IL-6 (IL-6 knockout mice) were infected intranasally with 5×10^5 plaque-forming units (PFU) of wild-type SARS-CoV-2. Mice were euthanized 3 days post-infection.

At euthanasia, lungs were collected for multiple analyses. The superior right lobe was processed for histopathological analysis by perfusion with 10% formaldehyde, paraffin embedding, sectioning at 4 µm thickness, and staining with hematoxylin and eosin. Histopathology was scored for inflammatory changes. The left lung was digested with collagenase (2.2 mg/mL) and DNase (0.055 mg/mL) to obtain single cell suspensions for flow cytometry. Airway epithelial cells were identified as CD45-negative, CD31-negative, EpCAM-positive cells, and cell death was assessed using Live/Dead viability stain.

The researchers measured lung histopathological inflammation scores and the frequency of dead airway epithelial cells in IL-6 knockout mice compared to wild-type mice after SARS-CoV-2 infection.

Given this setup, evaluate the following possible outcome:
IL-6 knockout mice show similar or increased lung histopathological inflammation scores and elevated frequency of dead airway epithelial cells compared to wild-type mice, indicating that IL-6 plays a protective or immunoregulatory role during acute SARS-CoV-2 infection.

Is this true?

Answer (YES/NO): NO